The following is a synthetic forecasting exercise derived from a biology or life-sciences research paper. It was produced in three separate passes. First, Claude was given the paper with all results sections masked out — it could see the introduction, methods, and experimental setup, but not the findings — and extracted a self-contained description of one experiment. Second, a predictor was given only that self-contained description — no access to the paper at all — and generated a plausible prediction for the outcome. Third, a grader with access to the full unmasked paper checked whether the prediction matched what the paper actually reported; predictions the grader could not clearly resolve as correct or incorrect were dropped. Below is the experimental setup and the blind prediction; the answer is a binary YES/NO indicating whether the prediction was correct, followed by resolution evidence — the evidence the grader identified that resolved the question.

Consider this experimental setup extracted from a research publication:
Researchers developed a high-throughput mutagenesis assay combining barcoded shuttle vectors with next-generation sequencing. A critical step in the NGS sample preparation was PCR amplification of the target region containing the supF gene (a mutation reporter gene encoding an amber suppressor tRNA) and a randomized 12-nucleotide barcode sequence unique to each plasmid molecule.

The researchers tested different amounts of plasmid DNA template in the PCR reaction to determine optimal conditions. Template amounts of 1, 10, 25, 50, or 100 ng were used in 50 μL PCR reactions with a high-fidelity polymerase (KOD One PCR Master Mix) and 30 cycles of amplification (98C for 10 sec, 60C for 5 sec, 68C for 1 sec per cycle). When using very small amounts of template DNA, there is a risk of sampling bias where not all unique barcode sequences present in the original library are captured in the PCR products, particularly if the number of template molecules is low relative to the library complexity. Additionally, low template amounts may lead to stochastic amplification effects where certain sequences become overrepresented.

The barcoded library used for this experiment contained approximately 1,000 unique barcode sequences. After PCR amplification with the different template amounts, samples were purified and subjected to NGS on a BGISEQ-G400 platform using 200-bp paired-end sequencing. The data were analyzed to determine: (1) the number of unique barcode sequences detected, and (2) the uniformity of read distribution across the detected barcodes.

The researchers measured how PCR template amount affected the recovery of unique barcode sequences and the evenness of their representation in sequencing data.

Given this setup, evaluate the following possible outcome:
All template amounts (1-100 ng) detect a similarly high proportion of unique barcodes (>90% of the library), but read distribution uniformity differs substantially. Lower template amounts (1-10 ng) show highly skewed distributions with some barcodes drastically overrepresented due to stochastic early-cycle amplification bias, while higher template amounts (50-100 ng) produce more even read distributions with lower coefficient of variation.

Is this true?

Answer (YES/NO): NO